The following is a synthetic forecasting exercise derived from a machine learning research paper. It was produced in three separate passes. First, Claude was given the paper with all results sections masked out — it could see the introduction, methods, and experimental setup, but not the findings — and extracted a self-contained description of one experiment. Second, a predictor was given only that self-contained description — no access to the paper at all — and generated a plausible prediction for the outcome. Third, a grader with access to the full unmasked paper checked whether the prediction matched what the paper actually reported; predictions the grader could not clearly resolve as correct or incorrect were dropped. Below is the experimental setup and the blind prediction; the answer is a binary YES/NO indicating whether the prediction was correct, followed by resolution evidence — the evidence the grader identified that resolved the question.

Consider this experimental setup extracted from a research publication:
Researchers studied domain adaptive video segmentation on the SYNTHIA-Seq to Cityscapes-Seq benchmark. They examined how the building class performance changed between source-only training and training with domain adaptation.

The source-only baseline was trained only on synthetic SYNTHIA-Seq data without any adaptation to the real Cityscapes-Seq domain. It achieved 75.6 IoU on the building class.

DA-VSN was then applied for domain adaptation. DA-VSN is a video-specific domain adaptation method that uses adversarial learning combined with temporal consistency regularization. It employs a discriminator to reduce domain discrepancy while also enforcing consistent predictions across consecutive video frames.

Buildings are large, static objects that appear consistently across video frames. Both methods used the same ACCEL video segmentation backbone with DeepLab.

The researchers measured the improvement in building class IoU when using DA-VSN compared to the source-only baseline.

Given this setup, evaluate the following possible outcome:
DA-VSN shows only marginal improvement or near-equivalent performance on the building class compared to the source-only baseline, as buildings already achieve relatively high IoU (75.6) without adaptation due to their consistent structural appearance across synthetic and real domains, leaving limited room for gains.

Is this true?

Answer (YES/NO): YES